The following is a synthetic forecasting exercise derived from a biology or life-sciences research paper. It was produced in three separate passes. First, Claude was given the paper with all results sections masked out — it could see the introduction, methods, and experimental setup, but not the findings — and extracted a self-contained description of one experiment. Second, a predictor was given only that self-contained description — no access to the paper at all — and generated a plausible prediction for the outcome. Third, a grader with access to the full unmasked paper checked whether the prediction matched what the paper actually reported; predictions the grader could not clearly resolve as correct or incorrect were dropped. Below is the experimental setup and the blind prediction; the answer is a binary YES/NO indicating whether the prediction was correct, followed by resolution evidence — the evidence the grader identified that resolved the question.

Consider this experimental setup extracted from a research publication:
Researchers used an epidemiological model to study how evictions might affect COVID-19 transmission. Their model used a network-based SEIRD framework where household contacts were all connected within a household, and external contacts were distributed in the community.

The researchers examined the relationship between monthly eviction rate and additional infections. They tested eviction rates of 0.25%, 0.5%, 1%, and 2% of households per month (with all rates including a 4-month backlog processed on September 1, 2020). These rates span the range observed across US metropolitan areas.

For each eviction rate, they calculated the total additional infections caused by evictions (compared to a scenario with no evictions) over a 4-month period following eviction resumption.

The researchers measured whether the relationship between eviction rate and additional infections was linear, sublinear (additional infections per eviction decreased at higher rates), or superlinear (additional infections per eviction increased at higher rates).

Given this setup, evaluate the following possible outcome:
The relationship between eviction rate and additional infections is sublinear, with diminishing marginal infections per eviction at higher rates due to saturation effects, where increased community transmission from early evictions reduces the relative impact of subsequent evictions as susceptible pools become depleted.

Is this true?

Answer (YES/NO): NO